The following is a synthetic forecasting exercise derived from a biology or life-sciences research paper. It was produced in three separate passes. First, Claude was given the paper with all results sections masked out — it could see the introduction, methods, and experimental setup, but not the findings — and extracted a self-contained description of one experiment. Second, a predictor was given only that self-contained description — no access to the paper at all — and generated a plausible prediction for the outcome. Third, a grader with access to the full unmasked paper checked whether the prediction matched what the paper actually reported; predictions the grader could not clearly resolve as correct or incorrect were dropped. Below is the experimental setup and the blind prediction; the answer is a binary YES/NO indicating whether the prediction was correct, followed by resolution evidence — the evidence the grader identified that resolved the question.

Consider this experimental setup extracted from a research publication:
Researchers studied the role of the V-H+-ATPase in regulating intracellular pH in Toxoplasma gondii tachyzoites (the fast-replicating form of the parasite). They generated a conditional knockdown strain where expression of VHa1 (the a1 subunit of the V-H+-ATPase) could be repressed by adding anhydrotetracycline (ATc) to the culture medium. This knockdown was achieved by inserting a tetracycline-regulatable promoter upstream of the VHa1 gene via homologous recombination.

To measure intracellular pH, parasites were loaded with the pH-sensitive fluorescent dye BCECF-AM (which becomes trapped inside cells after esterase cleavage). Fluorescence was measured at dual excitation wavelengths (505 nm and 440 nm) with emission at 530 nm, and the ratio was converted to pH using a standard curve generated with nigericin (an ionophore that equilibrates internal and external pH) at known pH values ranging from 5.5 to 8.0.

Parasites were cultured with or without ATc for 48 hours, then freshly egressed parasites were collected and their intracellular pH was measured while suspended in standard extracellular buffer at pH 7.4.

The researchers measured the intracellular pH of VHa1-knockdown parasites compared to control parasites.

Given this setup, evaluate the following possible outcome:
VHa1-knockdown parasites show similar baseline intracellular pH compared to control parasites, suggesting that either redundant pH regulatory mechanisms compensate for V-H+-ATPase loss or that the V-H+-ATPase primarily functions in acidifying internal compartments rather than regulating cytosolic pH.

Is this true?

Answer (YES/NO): YES